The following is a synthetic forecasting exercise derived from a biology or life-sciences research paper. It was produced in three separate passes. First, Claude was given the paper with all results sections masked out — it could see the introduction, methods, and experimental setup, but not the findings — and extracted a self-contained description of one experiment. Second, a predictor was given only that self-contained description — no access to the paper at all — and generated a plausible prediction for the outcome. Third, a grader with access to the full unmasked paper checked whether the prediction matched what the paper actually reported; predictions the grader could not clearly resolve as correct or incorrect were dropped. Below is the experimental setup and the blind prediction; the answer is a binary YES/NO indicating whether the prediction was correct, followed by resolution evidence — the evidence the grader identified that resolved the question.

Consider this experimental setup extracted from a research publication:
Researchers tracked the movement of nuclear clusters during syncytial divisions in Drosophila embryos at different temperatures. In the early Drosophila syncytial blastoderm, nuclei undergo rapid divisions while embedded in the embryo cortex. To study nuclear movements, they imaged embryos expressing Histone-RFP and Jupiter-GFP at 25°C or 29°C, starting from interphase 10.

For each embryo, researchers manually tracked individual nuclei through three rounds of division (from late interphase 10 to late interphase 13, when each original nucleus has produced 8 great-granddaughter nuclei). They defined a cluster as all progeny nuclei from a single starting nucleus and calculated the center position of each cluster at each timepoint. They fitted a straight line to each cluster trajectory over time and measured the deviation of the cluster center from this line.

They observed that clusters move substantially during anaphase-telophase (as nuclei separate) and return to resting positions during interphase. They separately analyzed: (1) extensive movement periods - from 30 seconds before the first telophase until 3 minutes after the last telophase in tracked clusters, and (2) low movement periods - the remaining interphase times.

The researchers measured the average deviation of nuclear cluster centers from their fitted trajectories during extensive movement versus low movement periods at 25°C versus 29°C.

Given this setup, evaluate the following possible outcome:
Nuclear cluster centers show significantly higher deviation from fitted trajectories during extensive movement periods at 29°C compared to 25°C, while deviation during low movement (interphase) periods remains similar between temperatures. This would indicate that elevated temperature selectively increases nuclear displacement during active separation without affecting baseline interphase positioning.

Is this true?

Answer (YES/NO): NO